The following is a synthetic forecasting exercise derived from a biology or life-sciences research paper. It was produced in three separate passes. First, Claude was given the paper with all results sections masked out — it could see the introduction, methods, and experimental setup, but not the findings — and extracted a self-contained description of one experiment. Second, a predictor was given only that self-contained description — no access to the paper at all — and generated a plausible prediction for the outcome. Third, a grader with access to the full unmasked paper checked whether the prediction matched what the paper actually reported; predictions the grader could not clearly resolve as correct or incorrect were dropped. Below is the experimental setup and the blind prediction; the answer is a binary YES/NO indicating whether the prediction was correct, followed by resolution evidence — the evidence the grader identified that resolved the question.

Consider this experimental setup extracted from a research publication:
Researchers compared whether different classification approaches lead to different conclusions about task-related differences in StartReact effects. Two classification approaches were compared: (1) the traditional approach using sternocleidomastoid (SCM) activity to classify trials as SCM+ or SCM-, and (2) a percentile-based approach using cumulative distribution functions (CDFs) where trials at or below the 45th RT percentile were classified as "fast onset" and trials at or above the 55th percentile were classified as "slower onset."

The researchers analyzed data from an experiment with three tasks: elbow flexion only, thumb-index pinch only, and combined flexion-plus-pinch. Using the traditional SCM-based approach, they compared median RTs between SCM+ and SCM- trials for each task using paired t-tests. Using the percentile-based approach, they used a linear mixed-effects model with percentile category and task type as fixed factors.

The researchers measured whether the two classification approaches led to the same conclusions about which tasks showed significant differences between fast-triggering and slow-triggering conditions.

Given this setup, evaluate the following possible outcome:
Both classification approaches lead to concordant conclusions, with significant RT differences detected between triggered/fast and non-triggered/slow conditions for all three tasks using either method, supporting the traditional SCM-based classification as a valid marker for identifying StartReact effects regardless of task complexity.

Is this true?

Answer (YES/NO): NO